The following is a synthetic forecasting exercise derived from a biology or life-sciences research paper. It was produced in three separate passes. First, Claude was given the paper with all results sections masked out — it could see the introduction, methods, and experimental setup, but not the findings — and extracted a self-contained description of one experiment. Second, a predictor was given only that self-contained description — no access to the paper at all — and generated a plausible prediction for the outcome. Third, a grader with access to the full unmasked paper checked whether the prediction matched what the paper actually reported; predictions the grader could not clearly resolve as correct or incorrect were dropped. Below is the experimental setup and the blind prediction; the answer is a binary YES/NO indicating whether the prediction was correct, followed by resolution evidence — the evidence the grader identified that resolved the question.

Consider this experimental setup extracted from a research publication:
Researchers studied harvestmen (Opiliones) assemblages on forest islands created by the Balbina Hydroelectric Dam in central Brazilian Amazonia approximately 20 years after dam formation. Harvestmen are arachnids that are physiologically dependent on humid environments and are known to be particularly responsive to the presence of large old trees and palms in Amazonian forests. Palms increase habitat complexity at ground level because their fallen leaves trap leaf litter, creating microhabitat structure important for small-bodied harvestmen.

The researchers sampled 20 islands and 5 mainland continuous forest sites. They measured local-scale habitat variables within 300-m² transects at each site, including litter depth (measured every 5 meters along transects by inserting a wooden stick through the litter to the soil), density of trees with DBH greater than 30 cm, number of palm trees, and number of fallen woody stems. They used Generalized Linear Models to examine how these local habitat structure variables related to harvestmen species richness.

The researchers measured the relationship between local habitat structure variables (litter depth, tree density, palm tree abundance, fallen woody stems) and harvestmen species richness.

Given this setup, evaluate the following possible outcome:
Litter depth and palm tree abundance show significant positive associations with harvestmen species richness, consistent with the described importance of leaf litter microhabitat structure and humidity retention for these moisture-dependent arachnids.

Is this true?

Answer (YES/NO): NO